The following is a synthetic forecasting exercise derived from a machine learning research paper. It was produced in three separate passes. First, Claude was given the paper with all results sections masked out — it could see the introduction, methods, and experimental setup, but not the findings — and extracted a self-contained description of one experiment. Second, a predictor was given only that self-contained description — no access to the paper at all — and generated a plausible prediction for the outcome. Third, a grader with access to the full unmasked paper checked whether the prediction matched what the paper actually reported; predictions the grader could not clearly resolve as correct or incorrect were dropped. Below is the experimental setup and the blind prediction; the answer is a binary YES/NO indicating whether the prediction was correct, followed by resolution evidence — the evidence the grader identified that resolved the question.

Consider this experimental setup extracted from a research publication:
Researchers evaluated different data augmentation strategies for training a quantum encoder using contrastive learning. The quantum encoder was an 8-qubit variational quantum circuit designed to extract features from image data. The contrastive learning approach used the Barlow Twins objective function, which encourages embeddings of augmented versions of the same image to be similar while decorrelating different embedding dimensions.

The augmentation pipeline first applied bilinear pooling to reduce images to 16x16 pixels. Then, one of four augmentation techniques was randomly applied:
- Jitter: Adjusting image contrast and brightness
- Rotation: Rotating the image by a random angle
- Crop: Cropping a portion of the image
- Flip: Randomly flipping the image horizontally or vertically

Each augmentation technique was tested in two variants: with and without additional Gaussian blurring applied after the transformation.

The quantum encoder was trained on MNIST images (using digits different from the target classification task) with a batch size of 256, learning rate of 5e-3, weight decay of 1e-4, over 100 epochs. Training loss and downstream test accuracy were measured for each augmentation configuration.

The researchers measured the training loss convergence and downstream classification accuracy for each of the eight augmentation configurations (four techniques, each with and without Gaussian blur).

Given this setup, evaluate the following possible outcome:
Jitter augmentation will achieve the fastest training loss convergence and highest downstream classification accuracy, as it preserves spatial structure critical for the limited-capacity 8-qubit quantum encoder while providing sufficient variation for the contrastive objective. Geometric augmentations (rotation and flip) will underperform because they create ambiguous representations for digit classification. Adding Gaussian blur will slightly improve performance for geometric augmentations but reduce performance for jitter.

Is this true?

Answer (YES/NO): NO